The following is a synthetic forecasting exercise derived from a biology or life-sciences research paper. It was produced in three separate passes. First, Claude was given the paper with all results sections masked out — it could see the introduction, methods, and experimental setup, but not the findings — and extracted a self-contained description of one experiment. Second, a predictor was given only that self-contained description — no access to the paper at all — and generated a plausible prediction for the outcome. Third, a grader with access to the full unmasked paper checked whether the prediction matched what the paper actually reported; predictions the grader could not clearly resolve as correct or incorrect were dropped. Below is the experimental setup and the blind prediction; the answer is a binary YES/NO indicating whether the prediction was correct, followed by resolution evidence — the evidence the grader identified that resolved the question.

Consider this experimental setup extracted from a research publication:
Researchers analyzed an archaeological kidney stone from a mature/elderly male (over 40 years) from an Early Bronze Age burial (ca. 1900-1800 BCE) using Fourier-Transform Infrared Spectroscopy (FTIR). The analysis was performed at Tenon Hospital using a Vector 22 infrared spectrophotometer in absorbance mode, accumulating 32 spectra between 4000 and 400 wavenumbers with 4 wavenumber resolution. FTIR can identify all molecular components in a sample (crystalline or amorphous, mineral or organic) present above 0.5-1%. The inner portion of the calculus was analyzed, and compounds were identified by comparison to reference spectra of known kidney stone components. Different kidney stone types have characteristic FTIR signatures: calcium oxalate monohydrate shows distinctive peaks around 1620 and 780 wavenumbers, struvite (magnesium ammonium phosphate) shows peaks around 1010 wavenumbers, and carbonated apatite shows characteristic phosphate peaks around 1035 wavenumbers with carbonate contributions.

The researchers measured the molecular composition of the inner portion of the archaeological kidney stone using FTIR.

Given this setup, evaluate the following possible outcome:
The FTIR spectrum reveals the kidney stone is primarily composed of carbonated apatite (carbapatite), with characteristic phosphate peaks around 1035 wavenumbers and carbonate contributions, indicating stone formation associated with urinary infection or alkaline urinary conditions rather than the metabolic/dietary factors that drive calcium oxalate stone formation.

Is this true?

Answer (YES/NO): YES